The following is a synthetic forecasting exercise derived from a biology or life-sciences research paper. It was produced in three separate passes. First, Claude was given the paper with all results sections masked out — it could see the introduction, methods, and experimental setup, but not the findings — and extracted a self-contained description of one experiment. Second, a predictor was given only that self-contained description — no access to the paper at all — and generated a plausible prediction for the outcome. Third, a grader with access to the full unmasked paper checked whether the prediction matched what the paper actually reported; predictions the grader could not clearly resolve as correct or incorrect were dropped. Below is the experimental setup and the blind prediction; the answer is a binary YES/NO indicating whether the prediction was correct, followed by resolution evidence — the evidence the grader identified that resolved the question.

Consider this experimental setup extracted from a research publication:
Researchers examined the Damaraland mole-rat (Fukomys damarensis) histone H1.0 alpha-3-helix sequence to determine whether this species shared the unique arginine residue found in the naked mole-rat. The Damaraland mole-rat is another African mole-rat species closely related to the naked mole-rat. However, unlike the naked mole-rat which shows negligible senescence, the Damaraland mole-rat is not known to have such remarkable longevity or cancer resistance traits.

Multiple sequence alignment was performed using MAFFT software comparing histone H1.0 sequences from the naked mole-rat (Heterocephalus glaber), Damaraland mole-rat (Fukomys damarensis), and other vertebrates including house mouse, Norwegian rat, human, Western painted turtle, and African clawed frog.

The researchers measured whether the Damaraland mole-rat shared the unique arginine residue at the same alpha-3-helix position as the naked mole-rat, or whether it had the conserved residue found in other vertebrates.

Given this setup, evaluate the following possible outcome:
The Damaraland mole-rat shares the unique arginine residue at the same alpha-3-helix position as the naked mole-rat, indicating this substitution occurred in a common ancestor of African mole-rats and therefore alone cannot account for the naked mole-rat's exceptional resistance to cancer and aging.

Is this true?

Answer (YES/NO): NO